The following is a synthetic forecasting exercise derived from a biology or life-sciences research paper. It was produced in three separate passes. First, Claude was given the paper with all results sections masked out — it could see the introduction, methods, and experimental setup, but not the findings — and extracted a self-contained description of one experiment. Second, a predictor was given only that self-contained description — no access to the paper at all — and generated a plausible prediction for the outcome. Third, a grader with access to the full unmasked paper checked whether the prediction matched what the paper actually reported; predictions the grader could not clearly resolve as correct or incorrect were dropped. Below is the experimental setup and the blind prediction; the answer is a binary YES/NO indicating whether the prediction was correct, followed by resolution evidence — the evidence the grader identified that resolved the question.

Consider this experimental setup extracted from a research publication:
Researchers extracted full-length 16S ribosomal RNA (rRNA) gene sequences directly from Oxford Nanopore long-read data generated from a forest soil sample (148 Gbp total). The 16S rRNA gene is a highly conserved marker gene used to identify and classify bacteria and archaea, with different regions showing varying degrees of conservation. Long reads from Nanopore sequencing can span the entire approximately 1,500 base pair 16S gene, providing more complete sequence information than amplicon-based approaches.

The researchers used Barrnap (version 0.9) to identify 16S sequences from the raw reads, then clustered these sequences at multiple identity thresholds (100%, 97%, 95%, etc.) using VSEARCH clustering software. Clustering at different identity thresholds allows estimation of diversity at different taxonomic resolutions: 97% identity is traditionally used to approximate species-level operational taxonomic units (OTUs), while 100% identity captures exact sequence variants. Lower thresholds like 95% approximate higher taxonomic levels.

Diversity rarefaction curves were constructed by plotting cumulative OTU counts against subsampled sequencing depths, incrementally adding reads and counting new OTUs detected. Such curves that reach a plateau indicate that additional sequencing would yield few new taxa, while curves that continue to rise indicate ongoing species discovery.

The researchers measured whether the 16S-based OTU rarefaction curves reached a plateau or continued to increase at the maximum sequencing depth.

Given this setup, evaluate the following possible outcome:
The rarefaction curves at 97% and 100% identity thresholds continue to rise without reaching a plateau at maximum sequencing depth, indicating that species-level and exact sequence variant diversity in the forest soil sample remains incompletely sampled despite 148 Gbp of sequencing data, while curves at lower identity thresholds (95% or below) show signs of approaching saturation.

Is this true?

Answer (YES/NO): NO